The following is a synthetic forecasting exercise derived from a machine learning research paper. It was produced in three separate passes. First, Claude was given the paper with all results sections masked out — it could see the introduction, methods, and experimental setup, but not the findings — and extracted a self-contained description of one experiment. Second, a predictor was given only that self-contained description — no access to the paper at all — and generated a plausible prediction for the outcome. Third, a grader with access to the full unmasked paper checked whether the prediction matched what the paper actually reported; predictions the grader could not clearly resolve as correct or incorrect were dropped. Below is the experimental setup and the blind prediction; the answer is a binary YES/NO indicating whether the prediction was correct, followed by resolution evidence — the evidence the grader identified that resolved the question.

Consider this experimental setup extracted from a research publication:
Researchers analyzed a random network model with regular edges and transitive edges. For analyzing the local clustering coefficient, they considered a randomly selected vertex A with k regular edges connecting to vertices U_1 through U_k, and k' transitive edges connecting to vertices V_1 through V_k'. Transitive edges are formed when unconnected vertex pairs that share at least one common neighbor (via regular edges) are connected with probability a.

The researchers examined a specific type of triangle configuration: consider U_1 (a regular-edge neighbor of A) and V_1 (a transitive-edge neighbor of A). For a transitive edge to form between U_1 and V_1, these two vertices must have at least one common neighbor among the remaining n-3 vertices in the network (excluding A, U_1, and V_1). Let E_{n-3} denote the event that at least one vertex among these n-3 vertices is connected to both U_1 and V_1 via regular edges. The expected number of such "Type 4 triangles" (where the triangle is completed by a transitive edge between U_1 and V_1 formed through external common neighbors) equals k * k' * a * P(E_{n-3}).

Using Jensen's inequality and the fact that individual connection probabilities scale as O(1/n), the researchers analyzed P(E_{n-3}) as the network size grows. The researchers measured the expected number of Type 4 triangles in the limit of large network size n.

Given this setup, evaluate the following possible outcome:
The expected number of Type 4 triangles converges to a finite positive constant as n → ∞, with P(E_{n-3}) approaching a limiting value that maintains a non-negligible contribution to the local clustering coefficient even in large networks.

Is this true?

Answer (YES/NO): NO